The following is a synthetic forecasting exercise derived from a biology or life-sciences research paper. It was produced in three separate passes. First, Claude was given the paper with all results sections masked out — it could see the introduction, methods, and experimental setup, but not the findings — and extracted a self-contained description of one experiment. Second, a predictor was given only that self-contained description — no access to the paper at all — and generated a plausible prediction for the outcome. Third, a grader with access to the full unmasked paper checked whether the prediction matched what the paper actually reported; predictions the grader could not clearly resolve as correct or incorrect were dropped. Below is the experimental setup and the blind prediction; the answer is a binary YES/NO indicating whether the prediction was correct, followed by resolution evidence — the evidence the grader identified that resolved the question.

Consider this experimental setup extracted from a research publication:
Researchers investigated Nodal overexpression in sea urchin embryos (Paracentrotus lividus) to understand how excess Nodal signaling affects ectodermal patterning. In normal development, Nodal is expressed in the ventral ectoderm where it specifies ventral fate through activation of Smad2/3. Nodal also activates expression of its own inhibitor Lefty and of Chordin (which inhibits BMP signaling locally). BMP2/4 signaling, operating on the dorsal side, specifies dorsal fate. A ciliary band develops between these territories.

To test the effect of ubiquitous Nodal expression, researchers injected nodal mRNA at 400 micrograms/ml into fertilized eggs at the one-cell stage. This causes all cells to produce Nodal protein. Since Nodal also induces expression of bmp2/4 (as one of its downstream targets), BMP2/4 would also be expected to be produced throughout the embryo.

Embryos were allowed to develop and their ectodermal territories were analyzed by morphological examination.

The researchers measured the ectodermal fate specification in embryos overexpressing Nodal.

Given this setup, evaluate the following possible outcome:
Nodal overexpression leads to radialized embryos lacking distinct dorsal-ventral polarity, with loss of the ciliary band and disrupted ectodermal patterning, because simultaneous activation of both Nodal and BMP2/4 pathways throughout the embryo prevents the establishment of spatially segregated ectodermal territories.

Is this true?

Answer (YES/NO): NO